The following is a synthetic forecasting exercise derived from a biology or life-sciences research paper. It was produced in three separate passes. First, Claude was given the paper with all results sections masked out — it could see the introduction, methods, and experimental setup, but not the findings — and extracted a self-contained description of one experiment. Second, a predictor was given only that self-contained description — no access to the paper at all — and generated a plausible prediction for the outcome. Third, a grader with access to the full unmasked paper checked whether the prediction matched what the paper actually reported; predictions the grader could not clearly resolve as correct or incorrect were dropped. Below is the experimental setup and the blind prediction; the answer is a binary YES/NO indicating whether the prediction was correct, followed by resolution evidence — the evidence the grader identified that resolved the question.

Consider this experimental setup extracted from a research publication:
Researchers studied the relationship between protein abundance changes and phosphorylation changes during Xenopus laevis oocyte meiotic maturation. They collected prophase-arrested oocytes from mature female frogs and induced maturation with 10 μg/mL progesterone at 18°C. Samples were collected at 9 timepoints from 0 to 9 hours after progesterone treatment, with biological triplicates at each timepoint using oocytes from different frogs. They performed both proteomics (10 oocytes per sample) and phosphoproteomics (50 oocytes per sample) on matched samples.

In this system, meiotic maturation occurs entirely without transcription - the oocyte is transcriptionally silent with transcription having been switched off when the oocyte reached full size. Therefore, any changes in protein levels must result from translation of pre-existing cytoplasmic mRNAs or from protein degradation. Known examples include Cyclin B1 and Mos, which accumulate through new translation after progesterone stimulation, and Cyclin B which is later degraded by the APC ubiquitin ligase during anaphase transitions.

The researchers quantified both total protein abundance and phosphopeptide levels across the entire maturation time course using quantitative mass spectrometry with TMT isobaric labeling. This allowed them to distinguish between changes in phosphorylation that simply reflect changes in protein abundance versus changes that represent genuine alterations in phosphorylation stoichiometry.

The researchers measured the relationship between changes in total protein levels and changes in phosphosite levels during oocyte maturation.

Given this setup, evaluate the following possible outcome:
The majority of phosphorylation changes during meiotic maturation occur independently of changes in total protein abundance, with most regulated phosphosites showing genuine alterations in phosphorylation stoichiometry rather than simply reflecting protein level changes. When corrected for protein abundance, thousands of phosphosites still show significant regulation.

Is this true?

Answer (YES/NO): YES